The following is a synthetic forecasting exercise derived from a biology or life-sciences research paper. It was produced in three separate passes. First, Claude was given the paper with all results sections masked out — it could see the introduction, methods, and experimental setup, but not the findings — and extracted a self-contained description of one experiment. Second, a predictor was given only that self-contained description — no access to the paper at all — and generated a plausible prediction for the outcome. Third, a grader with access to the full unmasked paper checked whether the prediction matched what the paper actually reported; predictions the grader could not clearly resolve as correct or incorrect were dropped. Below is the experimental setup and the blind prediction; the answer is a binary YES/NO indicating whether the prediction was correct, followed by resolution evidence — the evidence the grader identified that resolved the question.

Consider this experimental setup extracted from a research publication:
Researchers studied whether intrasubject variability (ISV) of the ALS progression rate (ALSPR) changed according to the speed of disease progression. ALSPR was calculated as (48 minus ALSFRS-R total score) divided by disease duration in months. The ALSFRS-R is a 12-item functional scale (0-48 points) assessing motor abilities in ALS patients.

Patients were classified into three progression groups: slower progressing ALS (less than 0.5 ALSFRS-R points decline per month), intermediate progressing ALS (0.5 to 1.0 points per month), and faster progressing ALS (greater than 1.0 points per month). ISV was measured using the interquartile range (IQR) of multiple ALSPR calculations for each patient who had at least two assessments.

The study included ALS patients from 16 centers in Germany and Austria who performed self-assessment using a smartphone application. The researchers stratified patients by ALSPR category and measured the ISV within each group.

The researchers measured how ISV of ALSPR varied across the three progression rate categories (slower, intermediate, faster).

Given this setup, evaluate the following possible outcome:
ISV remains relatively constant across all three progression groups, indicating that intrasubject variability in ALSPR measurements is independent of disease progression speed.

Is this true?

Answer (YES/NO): NO